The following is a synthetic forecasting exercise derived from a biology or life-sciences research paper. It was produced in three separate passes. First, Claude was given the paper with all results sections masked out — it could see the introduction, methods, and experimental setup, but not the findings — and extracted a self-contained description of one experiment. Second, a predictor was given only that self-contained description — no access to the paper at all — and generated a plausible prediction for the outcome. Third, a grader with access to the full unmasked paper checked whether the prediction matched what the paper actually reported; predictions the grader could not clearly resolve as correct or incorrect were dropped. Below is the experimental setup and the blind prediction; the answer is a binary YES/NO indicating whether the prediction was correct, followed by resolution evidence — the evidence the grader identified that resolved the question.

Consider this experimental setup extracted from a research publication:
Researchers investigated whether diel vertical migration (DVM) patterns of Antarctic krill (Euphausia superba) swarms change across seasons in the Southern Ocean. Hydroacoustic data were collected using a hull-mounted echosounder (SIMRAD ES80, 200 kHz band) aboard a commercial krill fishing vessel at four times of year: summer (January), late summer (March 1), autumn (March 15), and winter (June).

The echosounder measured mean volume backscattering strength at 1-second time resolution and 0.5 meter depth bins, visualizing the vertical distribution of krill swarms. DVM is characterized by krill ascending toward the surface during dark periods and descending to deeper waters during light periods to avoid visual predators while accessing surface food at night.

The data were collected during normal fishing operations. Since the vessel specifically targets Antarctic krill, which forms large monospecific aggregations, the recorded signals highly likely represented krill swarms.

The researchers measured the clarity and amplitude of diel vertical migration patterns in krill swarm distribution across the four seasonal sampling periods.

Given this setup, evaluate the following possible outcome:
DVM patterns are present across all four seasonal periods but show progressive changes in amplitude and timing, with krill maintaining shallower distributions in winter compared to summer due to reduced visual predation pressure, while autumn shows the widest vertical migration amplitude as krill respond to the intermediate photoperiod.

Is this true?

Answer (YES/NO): NO